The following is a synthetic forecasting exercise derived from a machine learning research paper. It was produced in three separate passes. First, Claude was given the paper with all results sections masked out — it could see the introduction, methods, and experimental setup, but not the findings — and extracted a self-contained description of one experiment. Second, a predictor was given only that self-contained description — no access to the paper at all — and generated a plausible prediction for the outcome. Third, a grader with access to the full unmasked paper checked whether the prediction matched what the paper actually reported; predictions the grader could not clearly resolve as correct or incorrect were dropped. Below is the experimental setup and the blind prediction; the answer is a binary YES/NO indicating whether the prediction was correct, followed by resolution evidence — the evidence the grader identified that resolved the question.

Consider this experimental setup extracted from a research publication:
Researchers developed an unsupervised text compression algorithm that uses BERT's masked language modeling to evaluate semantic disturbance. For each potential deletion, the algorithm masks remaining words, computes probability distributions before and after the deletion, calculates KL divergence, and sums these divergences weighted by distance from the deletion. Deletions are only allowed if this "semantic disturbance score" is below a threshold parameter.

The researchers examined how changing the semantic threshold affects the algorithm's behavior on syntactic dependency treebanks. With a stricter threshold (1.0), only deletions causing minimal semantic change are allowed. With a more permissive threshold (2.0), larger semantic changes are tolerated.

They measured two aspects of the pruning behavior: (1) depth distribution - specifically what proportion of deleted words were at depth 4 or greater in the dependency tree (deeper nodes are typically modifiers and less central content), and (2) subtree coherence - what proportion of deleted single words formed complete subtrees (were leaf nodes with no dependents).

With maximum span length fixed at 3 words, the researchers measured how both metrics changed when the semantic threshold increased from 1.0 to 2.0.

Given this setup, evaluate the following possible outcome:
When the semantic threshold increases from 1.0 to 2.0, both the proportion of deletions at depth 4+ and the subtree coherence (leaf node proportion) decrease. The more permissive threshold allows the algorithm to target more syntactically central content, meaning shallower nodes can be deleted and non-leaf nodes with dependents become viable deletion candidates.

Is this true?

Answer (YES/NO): YES